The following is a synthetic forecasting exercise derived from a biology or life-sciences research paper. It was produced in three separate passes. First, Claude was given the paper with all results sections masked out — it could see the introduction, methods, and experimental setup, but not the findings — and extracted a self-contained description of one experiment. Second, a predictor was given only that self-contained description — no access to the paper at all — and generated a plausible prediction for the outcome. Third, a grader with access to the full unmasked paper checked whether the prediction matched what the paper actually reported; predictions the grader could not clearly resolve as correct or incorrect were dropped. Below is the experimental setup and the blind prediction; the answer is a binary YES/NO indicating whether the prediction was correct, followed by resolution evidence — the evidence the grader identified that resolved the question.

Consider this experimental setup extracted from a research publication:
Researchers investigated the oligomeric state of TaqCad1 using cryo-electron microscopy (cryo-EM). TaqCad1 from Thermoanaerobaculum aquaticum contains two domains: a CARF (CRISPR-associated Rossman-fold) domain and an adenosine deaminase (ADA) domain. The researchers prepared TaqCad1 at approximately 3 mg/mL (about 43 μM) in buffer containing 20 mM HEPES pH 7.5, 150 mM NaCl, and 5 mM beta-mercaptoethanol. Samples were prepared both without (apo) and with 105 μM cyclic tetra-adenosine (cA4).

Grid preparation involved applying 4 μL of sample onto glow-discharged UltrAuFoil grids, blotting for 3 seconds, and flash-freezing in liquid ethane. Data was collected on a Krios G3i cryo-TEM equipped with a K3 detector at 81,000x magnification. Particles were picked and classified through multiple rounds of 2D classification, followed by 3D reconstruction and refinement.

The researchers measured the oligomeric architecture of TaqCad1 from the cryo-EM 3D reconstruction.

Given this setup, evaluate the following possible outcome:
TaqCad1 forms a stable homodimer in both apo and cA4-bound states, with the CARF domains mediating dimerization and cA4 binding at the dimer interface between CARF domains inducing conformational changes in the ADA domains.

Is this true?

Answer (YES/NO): NO